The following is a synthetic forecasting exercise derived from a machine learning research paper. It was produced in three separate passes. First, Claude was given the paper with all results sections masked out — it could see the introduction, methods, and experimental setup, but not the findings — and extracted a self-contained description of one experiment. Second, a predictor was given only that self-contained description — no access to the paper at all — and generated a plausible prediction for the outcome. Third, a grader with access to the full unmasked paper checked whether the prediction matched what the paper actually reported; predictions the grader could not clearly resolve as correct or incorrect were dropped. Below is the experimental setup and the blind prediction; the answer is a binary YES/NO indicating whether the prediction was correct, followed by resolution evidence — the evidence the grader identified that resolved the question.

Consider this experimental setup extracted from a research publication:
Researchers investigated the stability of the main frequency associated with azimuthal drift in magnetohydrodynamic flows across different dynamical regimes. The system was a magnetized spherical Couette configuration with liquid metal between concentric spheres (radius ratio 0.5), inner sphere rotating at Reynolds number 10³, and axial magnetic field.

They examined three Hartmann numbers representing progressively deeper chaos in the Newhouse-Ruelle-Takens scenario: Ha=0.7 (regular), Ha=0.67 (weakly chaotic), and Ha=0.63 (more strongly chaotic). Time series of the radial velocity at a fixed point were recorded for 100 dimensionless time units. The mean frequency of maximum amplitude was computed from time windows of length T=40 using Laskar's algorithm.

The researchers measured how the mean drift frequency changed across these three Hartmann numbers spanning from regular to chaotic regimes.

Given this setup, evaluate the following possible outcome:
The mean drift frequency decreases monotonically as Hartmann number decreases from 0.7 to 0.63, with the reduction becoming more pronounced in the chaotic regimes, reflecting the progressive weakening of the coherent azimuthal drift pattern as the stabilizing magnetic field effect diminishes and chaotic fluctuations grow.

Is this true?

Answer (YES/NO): NO